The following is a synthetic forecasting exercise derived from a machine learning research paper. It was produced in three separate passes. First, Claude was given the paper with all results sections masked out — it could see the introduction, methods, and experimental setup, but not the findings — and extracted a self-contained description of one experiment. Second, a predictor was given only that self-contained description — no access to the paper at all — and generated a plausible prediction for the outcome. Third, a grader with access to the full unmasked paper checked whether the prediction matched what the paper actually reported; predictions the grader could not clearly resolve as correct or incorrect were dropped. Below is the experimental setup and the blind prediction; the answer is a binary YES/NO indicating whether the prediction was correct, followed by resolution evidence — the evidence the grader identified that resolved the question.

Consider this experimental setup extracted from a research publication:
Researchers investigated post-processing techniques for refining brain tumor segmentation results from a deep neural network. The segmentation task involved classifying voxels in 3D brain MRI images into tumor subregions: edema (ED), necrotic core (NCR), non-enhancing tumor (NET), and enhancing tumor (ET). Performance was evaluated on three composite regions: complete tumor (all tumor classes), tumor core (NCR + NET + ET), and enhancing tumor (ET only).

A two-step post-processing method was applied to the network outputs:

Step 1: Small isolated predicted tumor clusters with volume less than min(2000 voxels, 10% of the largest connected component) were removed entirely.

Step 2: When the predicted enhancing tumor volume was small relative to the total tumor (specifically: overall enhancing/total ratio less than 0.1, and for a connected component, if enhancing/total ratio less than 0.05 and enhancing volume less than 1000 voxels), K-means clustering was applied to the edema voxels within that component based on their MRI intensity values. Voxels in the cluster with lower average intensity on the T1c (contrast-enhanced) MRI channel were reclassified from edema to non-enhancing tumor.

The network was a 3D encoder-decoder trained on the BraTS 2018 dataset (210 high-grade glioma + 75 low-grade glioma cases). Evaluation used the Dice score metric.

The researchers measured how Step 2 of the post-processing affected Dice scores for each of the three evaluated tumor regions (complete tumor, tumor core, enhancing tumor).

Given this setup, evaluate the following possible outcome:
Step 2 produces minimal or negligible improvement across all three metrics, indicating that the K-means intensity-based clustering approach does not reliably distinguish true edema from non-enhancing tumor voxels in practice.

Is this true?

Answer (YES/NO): NO